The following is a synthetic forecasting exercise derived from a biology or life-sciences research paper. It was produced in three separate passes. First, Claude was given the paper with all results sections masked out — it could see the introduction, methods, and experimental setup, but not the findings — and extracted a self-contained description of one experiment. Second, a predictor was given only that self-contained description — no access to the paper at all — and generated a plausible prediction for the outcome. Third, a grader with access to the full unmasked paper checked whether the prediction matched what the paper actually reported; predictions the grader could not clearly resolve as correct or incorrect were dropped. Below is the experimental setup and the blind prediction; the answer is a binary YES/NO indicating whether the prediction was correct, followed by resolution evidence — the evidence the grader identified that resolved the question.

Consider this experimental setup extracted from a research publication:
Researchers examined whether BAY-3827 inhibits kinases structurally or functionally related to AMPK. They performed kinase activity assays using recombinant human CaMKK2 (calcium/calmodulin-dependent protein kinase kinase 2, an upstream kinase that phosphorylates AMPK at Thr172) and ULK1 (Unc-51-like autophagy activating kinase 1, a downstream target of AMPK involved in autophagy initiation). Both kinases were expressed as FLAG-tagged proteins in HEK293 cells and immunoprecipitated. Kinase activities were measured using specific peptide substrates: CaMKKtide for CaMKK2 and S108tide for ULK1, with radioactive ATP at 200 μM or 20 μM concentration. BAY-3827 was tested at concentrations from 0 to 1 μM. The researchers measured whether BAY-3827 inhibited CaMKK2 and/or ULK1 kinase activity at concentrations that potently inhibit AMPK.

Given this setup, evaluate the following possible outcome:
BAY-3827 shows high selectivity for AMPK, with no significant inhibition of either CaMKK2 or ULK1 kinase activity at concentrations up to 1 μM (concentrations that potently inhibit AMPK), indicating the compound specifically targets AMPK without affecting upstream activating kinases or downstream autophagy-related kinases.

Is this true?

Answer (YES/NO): YES